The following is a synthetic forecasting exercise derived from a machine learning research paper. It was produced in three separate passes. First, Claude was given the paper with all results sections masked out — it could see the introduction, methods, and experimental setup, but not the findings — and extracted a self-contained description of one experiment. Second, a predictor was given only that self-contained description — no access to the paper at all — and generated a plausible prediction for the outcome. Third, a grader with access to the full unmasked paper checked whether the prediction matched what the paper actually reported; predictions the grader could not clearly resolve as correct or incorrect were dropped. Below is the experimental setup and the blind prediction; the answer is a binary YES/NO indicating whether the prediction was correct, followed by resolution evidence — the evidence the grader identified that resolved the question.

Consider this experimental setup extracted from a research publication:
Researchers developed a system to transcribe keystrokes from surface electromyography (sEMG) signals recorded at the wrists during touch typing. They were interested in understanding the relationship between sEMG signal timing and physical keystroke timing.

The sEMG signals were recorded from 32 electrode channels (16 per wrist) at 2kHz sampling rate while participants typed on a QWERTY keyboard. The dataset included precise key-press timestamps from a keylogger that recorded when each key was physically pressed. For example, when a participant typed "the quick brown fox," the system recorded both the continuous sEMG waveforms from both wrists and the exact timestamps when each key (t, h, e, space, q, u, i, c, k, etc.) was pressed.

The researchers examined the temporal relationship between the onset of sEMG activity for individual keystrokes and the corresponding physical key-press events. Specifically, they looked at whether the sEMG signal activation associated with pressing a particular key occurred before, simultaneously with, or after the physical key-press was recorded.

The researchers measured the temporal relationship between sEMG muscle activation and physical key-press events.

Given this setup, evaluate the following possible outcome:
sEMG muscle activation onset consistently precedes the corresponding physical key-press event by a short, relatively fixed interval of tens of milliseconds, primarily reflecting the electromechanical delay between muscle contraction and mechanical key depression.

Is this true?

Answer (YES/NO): YES